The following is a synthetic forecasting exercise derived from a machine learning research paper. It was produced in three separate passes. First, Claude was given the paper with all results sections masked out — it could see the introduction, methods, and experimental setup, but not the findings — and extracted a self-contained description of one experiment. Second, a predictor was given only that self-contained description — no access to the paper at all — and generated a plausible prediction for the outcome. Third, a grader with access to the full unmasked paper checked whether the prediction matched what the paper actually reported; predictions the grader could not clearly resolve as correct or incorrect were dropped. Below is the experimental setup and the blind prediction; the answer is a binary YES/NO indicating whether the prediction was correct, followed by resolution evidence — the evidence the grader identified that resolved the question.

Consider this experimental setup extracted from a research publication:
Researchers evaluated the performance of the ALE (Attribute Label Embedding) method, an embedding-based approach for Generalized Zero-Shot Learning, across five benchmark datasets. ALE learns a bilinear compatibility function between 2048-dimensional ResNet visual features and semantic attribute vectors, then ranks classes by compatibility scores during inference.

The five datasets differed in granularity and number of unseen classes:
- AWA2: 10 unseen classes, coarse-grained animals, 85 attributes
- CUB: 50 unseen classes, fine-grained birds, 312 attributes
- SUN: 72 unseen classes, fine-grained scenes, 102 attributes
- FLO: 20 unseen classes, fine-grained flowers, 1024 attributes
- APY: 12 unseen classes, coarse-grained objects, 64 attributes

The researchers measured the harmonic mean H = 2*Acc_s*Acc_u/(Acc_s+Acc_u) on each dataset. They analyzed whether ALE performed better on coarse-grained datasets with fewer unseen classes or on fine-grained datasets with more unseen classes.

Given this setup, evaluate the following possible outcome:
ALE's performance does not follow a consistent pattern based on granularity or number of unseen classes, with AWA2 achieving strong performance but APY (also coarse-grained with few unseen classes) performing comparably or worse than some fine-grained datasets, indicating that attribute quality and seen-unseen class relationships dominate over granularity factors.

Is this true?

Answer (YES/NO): YES